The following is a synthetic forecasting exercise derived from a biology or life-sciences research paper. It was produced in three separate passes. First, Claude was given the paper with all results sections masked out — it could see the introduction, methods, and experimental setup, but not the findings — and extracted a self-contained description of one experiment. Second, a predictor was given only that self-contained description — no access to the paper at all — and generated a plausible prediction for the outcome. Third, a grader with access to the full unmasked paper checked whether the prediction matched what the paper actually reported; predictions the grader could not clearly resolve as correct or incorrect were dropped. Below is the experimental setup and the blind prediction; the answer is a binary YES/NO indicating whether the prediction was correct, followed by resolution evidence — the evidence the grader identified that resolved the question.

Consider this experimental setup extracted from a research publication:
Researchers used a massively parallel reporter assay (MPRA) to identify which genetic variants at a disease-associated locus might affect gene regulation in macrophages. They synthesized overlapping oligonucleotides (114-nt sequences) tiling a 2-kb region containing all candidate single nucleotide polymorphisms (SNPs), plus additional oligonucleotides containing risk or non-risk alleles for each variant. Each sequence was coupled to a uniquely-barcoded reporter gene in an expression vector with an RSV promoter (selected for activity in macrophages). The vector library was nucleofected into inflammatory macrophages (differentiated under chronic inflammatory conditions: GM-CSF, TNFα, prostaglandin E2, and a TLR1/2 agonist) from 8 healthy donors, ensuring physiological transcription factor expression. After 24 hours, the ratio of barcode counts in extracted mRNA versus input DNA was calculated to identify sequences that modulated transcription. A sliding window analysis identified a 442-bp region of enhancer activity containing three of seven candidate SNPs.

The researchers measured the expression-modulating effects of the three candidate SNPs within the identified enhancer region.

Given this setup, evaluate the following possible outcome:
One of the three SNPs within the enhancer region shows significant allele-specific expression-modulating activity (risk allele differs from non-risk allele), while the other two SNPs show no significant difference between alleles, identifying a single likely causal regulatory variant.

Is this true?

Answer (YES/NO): YES